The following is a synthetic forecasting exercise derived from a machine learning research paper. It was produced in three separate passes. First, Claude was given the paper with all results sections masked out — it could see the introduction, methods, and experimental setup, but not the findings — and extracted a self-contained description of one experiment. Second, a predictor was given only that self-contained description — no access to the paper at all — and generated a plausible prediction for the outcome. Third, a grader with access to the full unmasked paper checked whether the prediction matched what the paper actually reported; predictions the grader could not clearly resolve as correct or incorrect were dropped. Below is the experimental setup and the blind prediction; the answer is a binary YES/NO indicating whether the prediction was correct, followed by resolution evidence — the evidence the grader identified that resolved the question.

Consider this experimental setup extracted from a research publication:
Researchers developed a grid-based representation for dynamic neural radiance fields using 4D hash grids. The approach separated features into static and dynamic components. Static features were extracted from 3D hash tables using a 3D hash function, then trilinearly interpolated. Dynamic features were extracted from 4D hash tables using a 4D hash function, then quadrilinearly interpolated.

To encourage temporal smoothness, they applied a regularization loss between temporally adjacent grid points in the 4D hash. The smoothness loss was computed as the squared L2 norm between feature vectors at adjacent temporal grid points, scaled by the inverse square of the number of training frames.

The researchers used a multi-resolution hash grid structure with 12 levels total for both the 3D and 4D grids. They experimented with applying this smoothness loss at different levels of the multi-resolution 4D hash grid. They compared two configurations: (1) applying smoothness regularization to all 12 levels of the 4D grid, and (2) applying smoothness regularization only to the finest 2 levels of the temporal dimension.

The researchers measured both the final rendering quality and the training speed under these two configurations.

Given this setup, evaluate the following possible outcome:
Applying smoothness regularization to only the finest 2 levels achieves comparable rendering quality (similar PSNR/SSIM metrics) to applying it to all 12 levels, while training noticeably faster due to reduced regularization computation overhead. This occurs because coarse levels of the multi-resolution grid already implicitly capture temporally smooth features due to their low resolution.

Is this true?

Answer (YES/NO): YES